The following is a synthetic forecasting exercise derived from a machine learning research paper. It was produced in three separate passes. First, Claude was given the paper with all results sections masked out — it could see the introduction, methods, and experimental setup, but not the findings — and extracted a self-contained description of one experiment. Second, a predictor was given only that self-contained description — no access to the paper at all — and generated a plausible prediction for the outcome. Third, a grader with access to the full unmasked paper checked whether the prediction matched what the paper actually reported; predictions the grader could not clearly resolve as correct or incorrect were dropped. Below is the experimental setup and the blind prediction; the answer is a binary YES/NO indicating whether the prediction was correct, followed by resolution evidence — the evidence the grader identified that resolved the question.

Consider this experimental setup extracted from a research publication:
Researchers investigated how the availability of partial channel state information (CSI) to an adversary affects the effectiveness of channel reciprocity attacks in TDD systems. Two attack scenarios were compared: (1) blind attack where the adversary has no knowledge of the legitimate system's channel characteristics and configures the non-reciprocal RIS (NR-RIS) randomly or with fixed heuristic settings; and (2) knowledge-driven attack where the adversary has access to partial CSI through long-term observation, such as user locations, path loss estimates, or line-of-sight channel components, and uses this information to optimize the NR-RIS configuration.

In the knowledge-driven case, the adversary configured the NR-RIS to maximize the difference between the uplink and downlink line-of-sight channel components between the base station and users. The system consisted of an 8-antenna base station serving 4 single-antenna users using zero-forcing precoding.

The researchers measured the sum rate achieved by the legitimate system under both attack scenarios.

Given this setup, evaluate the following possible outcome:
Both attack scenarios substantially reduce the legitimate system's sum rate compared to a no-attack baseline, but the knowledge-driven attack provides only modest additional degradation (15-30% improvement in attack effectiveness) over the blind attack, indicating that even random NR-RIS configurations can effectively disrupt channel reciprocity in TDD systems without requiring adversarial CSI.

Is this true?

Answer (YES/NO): NO